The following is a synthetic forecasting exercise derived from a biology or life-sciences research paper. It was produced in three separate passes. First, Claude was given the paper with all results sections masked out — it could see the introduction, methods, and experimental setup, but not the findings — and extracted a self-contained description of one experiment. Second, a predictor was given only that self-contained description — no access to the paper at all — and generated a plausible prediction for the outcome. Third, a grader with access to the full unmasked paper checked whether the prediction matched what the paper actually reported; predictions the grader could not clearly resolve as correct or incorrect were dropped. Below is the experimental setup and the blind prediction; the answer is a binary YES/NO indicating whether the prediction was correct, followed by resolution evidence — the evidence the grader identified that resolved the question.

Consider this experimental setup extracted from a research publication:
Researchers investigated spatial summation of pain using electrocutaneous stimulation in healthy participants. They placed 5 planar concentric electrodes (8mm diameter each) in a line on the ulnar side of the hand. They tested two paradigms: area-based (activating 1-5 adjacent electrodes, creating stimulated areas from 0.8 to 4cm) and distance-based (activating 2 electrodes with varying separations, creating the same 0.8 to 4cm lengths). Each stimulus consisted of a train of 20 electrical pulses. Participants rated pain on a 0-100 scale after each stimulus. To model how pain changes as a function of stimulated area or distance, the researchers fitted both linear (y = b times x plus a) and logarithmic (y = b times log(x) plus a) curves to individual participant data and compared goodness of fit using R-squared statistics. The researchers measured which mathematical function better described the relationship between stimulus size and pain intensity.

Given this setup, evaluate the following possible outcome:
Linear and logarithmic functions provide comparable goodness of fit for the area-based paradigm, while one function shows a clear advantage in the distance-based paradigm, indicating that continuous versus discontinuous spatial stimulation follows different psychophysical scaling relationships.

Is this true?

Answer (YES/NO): NO